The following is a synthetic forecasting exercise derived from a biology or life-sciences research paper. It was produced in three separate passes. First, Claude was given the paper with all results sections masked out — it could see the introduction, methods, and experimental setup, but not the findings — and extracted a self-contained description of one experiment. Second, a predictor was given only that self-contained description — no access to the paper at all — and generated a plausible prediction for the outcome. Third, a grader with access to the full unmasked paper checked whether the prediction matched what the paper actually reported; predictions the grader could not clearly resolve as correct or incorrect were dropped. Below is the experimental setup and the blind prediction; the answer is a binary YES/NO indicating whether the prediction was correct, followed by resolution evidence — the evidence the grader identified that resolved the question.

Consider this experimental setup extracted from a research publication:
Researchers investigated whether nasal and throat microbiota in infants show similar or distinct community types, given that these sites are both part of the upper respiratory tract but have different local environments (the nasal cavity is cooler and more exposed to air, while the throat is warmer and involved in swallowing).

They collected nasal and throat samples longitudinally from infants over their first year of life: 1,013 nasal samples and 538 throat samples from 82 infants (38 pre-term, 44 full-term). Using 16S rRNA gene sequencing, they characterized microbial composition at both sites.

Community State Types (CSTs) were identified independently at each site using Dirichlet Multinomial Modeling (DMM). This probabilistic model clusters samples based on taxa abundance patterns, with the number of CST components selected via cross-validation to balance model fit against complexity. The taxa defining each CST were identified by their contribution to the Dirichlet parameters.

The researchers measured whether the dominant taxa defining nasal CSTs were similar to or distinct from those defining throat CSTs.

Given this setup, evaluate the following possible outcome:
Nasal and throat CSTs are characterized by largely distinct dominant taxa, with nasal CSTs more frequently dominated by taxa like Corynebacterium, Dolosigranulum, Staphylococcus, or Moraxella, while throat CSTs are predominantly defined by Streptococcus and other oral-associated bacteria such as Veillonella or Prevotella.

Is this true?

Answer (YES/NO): YES